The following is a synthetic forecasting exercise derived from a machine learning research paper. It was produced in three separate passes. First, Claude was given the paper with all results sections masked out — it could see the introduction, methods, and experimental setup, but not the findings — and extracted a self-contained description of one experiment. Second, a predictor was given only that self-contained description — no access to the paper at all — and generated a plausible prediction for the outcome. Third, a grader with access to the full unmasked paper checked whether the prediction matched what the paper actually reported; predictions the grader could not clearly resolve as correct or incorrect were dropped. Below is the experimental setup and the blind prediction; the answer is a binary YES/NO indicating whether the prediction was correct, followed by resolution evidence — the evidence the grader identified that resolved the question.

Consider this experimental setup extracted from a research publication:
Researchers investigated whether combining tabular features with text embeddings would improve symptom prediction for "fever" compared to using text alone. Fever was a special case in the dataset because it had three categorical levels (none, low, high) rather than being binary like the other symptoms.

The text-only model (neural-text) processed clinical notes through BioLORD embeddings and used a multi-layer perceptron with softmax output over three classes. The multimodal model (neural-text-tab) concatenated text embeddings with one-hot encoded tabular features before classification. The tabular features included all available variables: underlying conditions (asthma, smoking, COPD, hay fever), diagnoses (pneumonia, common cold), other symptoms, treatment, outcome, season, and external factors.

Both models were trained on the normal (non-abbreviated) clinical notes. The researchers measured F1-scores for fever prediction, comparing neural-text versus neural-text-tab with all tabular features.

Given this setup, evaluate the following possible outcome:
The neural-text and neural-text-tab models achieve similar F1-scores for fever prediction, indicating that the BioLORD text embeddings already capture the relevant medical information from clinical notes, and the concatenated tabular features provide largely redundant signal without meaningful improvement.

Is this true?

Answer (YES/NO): YES